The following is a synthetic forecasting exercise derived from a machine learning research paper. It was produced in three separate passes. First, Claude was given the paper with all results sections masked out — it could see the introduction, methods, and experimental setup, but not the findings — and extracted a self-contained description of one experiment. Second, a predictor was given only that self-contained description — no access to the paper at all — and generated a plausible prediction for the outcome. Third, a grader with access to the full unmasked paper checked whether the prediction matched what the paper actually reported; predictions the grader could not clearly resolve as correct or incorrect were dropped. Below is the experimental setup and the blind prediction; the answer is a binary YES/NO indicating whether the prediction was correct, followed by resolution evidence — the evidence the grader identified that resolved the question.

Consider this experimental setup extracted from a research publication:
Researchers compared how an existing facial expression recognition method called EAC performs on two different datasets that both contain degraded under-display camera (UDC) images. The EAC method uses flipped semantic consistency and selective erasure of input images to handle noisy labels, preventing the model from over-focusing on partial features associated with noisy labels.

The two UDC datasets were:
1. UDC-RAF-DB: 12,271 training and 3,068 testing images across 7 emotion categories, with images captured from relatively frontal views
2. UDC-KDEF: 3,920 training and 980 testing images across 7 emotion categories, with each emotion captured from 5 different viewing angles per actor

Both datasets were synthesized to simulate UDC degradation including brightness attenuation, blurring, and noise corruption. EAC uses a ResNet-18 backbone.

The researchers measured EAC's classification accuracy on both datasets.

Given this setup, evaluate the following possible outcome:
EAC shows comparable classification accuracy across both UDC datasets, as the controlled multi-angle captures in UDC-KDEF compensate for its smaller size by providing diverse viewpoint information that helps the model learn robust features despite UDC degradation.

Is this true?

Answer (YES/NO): NO